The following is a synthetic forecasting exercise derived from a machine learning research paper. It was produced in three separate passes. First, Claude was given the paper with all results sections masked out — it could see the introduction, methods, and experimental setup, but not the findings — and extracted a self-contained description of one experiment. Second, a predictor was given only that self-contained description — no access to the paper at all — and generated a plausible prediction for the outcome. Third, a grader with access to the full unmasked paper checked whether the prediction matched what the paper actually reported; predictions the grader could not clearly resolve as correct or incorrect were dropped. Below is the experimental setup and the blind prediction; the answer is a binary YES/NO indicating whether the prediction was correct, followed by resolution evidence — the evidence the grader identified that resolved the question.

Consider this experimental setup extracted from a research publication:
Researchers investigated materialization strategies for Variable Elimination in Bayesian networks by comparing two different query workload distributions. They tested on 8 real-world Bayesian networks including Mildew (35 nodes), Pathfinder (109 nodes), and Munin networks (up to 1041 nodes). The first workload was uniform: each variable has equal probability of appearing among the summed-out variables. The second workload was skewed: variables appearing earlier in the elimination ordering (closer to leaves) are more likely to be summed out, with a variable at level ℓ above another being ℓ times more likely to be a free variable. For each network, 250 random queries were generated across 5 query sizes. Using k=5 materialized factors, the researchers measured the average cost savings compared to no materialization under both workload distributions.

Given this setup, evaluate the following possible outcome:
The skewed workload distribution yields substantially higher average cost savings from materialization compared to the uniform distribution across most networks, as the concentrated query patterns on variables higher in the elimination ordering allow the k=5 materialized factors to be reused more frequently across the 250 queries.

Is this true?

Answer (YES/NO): YES